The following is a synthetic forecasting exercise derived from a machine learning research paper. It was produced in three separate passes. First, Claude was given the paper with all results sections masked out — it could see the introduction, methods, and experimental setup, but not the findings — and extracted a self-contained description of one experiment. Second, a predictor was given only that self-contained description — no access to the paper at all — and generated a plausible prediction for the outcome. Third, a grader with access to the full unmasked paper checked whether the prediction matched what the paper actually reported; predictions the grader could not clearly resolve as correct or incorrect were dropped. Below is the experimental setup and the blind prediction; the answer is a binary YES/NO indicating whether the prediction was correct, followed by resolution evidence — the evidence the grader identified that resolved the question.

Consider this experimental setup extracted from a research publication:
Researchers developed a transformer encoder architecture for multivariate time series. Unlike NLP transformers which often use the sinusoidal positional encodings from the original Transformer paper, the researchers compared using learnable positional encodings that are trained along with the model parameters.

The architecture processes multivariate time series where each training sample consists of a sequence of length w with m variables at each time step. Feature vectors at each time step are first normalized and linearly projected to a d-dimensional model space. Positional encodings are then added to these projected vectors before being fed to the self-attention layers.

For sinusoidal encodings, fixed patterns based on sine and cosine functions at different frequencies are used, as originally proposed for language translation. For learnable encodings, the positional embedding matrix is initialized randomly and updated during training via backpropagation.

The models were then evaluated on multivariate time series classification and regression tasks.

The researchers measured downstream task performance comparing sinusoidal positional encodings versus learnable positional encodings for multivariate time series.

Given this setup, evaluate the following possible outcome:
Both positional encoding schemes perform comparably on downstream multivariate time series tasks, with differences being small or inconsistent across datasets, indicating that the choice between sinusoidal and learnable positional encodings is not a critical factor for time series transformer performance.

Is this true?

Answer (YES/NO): NO